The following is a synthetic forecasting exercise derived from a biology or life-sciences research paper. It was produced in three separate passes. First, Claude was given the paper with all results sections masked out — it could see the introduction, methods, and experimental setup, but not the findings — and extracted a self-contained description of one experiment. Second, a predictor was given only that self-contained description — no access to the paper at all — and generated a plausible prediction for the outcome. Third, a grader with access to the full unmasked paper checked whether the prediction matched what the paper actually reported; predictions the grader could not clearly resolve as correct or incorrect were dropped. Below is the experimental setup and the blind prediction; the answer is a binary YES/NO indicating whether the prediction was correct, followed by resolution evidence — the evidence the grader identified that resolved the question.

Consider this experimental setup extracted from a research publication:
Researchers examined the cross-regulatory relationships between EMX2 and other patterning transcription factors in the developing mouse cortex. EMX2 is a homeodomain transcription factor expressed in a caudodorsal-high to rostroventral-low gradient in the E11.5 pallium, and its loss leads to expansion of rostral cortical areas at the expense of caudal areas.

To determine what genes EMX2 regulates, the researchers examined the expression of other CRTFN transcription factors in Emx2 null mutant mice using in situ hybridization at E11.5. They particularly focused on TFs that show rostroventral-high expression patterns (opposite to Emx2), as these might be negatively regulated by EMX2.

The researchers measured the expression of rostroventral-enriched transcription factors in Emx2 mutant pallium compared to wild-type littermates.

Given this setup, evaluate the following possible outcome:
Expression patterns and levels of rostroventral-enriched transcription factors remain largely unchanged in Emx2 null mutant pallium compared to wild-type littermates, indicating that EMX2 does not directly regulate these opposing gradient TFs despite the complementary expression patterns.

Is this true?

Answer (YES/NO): NO